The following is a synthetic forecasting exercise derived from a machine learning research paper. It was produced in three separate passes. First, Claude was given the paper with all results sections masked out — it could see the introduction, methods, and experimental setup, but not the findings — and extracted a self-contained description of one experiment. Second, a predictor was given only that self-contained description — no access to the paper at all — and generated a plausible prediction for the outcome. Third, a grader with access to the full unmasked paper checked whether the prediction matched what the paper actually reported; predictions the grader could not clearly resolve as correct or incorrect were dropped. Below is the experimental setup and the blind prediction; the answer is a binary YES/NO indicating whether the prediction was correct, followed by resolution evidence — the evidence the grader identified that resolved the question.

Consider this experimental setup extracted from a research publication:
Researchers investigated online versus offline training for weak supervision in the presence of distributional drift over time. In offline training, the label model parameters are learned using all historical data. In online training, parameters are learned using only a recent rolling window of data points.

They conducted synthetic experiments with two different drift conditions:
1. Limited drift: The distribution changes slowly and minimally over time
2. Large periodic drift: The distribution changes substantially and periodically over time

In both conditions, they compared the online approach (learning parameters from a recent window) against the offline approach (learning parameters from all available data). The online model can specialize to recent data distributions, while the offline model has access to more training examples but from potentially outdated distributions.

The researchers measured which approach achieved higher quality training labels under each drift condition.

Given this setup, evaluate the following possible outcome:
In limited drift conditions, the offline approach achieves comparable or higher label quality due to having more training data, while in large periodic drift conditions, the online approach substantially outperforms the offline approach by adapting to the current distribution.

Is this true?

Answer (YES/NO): YES